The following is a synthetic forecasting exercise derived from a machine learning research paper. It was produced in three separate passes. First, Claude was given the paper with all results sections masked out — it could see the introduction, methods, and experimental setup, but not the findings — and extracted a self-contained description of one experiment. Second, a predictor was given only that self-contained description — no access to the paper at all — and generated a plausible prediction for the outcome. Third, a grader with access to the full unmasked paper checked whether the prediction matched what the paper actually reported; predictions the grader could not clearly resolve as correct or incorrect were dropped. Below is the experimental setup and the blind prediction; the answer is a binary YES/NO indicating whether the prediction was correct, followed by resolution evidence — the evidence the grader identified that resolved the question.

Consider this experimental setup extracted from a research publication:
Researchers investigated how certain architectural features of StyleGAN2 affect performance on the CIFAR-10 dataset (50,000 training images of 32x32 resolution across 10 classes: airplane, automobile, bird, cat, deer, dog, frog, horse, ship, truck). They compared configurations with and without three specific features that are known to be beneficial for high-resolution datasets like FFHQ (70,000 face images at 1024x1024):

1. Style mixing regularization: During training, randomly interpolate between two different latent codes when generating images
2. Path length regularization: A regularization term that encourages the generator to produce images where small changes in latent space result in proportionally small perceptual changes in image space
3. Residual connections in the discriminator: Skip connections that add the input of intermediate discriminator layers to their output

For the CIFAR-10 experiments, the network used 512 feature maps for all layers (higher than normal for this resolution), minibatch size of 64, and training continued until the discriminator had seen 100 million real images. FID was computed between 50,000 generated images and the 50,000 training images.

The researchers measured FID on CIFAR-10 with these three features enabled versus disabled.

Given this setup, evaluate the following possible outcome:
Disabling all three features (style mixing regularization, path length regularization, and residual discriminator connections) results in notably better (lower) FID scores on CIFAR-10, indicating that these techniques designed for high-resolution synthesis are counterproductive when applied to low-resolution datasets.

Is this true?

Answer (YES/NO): YES